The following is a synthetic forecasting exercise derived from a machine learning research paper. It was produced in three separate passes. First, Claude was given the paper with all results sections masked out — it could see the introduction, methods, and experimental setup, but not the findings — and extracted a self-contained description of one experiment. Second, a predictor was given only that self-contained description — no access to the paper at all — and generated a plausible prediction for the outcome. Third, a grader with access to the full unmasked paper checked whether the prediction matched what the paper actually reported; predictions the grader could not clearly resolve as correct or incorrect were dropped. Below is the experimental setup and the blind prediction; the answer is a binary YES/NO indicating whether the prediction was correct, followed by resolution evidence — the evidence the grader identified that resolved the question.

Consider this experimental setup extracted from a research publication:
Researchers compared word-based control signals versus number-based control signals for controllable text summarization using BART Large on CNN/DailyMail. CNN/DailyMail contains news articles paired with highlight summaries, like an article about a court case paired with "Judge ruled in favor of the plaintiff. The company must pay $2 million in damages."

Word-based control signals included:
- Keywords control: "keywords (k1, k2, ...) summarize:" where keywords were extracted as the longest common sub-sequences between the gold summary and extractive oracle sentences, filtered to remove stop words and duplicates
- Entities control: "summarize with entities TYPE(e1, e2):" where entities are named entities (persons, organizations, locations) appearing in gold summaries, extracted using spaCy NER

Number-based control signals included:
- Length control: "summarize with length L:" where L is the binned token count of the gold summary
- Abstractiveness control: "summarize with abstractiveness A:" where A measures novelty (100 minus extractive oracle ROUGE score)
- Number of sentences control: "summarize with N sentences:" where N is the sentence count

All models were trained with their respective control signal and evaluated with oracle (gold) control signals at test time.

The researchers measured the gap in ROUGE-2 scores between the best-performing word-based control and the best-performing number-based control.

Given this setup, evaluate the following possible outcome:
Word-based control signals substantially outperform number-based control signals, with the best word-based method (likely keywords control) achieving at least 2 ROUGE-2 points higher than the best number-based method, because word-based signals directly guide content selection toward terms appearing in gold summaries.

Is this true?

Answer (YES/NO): YES